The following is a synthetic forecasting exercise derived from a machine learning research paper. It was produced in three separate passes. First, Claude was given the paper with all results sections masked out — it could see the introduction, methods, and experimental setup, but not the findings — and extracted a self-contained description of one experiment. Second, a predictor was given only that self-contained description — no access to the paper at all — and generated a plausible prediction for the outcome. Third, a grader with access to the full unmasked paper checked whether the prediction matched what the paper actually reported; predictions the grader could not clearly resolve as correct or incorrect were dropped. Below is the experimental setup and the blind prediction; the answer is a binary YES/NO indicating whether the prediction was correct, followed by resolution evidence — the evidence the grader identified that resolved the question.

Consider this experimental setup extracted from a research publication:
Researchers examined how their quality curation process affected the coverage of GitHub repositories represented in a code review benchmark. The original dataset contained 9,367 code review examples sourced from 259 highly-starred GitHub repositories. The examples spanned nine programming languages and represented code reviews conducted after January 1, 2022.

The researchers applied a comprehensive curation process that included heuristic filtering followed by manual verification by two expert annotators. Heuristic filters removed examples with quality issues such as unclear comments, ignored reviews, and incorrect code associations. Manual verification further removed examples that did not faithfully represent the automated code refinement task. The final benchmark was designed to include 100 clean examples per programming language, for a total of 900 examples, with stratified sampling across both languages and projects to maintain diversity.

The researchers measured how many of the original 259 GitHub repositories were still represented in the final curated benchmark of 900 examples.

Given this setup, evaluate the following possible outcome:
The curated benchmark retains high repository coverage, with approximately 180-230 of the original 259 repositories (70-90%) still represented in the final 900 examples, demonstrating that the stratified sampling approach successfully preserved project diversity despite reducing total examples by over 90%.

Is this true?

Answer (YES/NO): YES